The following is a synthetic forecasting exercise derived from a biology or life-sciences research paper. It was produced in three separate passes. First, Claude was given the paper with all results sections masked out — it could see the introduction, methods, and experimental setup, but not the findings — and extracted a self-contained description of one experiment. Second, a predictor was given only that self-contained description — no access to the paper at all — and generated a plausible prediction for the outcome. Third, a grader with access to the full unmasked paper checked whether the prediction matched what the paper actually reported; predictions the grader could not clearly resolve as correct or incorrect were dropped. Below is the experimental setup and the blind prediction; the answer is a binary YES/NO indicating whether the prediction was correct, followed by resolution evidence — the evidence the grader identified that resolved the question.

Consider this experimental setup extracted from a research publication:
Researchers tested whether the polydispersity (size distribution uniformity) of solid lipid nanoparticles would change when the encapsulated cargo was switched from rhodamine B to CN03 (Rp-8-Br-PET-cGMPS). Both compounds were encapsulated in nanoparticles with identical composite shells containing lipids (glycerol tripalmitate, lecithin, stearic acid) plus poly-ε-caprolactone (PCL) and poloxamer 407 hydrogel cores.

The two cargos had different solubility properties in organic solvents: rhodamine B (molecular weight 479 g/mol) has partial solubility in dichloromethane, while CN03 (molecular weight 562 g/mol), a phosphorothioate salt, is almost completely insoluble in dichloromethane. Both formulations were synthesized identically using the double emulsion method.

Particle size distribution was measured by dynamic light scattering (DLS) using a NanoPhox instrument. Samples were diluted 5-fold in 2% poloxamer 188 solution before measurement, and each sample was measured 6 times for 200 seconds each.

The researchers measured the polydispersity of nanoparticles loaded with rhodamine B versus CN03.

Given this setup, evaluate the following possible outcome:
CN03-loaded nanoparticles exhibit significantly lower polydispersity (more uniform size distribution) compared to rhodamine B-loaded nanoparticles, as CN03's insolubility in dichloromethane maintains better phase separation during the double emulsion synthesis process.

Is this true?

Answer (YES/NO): NO